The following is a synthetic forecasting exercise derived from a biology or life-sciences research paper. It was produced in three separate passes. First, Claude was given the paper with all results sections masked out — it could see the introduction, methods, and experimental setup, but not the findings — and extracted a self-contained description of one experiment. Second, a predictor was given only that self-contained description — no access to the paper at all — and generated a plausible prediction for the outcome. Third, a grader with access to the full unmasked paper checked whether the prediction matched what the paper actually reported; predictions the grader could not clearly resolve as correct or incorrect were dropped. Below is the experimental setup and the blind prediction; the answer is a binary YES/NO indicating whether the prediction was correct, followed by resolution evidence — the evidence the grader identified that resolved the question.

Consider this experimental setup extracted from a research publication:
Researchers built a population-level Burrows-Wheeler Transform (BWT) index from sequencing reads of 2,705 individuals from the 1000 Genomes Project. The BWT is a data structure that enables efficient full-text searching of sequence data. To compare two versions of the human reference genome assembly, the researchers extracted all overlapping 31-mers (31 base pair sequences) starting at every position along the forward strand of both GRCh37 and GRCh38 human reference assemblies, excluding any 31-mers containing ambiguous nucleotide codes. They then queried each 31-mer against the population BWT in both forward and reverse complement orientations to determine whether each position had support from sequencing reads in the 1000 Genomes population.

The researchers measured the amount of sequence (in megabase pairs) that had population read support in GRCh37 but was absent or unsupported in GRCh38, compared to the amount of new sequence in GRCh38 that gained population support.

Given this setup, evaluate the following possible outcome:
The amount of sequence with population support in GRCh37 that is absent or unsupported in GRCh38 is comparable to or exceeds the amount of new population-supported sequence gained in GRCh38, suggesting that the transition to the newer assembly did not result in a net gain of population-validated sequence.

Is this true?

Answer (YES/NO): NO